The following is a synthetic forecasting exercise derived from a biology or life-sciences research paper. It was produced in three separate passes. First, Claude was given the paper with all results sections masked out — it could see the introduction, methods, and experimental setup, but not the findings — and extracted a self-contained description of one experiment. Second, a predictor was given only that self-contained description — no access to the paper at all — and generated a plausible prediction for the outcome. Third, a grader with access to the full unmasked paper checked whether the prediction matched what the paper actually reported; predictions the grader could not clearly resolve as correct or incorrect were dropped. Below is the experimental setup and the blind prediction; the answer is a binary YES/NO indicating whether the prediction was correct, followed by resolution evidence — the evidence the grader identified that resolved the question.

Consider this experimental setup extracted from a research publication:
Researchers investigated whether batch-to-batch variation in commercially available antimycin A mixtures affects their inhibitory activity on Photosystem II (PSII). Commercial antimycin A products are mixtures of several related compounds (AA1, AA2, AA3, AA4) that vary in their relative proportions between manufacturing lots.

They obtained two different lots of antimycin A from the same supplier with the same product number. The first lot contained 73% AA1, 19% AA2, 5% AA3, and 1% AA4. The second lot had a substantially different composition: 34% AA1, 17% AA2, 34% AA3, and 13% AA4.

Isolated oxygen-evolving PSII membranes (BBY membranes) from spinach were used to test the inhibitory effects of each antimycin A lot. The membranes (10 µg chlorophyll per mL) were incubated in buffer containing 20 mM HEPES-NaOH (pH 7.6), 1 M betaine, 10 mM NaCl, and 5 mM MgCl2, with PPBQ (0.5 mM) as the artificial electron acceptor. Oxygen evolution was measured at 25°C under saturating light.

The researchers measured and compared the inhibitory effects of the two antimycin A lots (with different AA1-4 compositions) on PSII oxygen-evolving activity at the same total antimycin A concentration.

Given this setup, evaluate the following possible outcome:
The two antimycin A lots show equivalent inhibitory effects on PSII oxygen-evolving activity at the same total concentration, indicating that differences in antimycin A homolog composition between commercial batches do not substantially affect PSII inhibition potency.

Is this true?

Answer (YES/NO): NO